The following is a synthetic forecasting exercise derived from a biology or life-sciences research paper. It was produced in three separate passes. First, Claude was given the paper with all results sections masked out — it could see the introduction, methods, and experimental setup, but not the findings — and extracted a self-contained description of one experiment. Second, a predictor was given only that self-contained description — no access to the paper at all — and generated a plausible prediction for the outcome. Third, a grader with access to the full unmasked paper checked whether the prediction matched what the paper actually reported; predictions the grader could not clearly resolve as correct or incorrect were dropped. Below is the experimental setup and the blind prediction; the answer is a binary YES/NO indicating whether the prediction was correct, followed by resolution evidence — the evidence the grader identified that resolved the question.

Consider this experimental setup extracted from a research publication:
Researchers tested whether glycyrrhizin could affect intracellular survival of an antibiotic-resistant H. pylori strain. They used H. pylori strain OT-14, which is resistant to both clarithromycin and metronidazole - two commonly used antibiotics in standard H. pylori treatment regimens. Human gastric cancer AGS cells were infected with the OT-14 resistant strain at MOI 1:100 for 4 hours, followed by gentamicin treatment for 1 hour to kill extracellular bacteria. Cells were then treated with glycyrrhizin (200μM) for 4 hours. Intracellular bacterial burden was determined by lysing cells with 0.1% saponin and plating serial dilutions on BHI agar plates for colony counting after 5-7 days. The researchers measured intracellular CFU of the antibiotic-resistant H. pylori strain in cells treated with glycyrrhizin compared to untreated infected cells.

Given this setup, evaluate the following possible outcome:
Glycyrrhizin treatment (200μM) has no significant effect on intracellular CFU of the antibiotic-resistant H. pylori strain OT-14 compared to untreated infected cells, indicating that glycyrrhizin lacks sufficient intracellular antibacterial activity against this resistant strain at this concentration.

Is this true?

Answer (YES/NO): NO